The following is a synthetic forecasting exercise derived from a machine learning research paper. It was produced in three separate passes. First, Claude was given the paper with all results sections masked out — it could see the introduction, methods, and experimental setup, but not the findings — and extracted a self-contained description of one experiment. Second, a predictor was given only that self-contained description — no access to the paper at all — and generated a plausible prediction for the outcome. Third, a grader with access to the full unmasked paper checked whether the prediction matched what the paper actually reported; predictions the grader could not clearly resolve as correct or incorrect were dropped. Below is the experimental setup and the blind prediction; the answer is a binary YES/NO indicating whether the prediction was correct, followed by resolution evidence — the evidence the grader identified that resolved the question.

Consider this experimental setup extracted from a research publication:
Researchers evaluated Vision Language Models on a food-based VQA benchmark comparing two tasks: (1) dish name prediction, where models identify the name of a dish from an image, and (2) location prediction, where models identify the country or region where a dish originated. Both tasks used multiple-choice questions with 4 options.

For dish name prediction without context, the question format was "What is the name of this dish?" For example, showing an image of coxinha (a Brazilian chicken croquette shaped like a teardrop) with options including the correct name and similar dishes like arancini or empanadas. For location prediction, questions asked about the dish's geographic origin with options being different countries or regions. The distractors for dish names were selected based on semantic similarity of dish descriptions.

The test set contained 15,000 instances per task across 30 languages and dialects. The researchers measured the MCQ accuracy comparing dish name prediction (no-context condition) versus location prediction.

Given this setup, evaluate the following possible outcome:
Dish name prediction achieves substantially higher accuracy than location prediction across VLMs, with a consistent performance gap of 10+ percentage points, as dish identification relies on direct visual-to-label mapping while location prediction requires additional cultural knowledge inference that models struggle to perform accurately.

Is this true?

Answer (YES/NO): NO